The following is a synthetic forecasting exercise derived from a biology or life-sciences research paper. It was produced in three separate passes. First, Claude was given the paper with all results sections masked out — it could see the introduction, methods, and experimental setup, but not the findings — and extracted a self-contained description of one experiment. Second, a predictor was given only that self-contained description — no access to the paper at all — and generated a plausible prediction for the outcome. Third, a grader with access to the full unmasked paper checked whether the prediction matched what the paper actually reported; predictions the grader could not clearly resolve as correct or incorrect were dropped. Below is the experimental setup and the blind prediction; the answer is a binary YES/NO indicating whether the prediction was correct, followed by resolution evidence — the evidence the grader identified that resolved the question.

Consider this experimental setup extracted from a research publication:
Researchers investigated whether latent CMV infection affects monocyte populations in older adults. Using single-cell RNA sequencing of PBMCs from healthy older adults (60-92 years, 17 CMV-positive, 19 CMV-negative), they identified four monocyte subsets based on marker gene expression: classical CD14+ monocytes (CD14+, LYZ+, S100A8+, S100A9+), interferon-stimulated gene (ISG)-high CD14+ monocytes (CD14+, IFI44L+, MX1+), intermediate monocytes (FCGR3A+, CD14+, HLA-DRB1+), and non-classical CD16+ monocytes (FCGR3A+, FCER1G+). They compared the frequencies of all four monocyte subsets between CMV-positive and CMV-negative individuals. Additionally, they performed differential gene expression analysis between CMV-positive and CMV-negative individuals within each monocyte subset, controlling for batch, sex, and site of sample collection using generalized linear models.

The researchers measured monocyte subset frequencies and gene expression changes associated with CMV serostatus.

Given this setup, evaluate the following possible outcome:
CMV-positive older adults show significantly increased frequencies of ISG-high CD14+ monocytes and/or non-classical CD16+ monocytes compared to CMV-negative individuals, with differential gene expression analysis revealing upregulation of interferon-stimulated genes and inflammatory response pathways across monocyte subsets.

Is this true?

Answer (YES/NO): NO